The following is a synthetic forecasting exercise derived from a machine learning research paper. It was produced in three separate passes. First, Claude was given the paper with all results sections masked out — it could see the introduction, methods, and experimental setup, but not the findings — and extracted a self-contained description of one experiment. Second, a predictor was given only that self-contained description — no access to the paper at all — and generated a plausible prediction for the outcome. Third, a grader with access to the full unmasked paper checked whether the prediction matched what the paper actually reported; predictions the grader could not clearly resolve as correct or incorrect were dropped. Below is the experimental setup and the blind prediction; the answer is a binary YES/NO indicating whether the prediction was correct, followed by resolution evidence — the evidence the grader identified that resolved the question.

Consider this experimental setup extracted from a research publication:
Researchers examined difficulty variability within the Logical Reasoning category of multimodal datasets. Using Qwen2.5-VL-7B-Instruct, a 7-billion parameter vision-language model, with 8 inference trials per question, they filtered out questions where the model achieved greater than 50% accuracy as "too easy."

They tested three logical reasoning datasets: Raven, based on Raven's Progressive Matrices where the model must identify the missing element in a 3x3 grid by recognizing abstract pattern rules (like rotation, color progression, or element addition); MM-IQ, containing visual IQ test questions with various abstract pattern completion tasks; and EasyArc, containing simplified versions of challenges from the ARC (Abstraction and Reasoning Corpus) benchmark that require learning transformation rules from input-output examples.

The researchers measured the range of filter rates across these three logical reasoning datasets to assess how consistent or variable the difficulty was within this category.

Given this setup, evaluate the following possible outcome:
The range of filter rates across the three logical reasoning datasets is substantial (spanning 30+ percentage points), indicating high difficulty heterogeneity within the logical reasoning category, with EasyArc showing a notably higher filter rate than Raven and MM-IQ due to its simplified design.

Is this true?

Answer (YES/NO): NO